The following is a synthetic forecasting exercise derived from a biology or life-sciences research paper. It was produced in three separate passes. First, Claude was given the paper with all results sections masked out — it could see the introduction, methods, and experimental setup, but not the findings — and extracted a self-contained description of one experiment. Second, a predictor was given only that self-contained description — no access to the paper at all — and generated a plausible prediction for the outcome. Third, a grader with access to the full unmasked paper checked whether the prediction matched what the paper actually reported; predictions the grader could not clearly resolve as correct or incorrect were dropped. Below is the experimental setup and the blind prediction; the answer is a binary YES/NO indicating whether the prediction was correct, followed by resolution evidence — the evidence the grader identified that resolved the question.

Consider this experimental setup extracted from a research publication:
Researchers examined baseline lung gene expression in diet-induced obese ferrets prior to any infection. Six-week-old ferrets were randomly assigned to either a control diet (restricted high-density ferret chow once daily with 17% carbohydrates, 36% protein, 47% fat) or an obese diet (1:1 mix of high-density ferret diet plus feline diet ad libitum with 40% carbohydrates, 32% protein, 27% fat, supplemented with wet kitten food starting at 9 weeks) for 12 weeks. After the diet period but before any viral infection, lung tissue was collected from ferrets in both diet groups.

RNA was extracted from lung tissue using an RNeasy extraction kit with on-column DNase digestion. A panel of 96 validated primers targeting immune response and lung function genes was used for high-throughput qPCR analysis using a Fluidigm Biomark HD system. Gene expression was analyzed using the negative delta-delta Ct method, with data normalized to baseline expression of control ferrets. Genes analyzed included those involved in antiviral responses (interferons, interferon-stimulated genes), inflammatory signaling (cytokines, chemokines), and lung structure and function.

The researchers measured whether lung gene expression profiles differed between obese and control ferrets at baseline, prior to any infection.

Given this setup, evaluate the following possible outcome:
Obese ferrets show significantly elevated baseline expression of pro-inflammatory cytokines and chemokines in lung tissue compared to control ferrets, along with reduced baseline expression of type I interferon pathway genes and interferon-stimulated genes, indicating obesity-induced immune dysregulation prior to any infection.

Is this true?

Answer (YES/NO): NO